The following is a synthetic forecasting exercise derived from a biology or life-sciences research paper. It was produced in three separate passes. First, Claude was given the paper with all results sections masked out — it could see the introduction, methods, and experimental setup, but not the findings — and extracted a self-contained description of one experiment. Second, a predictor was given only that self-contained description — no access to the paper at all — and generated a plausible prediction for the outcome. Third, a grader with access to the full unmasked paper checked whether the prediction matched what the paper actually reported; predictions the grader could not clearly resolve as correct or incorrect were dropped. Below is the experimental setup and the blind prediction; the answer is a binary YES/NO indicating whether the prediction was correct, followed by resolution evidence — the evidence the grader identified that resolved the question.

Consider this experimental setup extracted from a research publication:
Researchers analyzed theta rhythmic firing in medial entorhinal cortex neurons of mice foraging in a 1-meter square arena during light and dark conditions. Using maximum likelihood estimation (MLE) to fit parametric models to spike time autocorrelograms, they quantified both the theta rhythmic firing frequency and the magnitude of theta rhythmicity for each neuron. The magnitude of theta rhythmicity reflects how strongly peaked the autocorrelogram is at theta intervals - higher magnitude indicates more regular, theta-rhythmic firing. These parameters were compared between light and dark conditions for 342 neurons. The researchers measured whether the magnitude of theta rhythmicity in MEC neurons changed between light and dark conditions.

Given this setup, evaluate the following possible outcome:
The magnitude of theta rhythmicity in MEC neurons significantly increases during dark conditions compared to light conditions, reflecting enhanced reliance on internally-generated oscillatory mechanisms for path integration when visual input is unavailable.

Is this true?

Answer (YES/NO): NO